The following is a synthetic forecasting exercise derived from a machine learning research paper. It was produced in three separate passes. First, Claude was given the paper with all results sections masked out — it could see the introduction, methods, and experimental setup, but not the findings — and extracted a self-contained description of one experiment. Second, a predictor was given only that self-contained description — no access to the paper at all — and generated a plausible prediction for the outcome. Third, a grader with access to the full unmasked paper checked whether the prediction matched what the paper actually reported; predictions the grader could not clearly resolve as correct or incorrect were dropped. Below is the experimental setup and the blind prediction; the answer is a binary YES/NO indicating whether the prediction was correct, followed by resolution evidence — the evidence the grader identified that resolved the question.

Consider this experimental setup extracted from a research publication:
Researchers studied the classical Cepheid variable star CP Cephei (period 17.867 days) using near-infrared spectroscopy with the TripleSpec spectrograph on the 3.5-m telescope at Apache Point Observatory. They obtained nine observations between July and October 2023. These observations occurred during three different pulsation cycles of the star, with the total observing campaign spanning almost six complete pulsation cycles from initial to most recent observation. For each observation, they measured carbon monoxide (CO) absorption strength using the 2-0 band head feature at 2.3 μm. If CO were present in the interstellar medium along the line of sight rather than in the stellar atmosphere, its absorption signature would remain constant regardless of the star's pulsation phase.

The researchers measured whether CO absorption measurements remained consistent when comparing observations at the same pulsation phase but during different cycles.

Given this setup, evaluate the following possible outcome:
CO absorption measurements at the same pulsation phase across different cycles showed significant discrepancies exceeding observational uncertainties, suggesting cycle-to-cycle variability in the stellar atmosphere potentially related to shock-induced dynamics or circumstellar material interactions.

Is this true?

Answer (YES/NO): NO